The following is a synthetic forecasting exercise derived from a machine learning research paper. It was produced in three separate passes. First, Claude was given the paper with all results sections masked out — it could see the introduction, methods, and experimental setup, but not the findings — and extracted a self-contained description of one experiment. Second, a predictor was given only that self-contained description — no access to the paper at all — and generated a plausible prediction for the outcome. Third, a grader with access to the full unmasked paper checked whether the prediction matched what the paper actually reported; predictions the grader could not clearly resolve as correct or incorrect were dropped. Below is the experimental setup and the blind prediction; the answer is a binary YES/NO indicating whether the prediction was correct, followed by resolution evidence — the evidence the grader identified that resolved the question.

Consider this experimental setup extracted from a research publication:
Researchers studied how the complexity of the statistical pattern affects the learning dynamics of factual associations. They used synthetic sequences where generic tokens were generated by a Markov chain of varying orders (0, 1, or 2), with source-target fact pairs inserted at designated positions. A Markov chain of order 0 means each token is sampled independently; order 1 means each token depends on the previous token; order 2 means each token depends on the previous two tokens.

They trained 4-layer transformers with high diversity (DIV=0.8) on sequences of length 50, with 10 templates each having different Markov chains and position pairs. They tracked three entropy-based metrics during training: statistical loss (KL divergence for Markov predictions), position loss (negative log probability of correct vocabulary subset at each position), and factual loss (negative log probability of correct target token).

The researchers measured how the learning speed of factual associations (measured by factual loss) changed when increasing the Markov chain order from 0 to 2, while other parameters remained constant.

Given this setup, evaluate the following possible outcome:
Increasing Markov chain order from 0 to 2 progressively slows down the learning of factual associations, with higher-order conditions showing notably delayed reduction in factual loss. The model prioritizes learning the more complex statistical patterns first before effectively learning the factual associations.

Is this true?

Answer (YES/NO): NO